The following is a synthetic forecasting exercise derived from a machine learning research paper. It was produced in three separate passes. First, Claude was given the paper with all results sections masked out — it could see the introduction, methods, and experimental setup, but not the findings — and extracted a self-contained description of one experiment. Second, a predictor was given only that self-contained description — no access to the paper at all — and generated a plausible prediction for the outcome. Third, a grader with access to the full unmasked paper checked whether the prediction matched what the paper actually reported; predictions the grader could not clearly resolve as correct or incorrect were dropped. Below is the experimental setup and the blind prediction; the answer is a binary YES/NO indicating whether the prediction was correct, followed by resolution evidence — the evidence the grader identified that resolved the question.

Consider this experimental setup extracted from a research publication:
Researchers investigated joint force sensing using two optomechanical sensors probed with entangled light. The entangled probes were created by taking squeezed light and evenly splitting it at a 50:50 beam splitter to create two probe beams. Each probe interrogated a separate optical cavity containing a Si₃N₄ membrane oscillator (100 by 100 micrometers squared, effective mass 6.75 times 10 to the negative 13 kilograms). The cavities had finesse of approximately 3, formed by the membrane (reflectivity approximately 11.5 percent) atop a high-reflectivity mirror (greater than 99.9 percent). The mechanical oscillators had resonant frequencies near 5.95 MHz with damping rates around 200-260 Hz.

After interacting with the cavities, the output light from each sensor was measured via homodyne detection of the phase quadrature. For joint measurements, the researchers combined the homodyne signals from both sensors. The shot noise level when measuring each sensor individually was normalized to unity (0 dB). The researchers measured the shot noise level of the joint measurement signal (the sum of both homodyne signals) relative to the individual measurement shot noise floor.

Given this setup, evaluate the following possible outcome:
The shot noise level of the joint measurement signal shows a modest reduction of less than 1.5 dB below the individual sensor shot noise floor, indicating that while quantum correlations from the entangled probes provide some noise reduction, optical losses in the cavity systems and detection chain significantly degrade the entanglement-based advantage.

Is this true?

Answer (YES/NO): NO